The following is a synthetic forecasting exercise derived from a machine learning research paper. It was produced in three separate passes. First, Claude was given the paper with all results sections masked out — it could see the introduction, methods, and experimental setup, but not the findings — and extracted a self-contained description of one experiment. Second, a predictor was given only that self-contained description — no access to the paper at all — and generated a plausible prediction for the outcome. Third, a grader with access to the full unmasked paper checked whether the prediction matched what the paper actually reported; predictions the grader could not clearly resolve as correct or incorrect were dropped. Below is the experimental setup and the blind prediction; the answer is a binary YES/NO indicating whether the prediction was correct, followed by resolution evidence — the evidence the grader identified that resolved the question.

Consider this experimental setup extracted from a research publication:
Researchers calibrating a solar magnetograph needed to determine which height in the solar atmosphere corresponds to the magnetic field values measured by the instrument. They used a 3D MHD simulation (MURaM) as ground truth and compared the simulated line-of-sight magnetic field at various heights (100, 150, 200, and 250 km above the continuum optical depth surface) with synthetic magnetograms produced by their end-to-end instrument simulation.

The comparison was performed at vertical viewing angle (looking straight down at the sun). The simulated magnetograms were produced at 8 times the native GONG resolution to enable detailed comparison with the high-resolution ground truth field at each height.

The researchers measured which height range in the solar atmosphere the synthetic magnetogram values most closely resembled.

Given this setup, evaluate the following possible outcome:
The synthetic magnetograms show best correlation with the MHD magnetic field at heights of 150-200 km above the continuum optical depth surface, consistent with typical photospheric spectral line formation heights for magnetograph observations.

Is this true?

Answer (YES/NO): YES